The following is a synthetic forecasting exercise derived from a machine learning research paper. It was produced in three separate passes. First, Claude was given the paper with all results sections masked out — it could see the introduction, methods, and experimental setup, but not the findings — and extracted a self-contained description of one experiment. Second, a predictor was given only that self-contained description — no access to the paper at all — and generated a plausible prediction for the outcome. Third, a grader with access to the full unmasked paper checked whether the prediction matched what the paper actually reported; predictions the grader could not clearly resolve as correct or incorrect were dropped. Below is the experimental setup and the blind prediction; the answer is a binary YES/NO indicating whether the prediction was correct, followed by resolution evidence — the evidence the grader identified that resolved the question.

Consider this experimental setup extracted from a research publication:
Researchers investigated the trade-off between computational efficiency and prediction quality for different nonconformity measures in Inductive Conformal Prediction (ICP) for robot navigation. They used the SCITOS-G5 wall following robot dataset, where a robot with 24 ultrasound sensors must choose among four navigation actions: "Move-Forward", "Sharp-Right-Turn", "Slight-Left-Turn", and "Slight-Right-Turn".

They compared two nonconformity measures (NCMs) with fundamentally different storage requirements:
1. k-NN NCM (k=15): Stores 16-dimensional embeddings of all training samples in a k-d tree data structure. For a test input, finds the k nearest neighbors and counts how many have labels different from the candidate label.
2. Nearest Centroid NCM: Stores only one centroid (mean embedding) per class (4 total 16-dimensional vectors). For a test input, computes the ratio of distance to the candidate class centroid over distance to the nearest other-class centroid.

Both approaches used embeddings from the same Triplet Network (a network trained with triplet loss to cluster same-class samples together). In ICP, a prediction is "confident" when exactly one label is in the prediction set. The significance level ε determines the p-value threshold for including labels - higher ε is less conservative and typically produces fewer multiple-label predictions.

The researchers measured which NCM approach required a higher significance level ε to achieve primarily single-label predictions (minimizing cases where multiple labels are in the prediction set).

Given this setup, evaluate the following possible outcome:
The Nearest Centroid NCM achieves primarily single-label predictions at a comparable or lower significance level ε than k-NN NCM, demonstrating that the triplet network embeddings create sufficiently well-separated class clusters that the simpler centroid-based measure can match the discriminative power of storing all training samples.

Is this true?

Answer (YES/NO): YES